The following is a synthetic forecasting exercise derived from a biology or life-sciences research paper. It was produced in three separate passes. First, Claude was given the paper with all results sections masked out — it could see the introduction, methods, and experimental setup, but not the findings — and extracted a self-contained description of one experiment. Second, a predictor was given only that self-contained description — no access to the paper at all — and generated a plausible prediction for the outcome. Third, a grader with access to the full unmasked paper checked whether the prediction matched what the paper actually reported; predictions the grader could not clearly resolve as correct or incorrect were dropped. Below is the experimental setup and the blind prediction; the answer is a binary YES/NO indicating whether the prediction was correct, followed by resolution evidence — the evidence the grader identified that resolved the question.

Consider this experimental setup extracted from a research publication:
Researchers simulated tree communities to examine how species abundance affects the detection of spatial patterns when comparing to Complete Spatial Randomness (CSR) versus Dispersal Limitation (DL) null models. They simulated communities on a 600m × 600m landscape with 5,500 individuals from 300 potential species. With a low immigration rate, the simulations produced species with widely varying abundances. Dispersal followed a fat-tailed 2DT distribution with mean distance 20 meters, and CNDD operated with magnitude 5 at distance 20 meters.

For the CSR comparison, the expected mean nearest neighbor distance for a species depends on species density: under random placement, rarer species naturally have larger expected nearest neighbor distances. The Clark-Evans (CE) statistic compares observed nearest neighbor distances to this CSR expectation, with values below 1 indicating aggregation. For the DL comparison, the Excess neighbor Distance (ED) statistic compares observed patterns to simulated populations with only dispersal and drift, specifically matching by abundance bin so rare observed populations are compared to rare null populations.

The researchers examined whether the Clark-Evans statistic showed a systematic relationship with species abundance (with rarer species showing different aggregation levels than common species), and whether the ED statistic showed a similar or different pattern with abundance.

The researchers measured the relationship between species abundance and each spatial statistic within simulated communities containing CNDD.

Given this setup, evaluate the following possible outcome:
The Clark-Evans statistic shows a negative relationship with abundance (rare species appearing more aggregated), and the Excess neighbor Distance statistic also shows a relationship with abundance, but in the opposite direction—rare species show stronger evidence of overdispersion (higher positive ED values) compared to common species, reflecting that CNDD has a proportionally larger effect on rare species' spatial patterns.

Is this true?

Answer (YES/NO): NO